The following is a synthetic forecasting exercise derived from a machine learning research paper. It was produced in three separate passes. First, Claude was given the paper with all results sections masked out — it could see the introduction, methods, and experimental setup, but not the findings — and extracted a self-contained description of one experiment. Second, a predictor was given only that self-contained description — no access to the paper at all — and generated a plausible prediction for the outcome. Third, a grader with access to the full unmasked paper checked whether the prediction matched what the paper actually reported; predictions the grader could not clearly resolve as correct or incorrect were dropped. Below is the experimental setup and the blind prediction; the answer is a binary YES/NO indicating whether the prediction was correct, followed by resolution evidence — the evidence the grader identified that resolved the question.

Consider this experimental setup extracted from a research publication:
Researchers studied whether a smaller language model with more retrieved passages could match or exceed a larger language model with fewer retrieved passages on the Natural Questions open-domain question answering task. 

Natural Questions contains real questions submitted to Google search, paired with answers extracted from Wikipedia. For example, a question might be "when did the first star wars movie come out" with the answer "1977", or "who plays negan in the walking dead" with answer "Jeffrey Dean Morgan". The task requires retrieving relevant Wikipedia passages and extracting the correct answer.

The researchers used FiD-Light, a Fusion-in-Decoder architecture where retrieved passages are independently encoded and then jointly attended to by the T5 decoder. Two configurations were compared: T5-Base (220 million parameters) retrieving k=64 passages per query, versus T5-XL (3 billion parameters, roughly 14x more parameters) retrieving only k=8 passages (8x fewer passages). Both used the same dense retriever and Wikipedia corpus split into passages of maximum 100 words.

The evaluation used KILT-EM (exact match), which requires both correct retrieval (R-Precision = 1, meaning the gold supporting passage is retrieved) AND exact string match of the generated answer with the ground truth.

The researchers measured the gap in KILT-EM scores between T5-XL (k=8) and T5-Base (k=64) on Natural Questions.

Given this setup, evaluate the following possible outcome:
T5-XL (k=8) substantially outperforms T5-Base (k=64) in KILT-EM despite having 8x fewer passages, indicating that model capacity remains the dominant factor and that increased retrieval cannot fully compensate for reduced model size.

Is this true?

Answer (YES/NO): YES